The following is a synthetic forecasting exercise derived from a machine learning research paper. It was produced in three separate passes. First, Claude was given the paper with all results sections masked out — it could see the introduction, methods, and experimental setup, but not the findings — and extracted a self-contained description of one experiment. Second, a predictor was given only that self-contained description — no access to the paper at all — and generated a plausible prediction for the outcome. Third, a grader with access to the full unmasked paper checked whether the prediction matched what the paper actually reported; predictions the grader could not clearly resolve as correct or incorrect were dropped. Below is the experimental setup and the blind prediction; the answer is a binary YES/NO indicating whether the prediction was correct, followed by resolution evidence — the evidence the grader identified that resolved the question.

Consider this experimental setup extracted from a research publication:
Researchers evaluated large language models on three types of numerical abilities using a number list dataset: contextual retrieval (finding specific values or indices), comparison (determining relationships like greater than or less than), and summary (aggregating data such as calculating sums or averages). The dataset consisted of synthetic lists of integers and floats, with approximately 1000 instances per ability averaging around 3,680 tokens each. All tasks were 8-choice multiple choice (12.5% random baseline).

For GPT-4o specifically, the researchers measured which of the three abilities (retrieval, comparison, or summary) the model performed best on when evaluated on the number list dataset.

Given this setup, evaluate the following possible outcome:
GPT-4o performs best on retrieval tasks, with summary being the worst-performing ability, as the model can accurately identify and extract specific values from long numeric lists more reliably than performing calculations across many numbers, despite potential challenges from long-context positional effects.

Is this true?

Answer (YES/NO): YES